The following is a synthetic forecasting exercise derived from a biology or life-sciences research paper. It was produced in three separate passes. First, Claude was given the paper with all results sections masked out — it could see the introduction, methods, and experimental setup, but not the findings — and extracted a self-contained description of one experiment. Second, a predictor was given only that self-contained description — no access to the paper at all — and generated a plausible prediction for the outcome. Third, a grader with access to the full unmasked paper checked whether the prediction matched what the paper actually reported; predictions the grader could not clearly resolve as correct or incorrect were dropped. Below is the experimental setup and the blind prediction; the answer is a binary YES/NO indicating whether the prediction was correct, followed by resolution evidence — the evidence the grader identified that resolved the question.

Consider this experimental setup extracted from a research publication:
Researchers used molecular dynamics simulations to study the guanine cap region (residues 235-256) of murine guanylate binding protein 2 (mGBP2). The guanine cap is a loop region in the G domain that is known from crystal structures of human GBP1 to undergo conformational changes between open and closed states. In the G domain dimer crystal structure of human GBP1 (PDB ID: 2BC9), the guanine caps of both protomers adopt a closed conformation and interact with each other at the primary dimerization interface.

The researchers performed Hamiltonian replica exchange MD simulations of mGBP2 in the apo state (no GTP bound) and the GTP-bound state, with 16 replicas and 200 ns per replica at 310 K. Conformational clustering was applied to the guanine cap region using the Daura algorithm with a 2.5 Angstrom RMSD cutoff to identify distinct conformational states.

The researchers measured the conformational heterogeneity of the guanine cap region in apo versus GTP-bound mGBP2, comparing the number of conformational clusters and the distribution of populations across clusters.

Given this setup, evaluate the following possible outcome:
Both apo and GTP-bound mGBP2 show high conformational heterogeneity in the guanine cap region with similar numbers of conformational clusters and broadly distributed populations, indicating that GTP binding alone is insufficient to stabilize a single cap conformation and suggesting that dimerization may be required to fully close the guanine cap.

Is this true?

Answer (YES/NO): NO